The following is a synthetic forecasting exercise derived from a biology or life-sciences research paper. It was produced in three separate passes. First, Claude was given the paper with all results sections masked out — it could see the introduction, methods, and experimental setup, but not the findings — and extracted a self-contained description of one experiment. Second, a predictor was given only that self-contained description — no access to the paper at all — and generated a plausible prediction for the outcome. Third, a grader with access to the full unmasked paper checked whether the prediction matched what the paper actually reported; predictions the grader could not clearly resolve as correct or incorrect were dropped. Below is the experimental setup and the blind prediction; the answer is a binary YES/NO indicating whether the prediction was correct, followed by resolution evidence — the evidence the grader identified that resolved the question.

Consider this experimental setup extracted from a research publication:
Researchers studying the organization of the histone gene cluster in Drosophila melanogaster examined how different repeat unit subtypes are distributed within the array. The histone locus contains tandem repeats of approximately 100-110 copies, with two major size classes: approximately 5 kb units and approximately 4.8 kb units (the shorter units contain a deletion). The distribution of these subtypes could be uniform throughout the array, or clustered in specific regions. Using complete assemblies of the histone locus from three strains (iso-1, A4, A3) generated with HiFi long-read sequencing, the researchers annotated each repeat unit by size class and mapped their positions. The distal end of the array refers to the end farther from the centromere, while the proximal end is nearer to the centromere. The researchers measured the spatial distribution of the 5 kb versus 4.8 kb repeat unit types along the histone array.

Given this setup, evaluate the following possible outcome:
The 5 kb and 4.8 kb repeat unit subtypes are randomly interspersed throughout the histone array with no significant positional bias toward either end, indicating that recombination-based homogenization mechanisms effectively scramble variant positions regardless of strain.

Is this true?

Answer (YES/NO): NO